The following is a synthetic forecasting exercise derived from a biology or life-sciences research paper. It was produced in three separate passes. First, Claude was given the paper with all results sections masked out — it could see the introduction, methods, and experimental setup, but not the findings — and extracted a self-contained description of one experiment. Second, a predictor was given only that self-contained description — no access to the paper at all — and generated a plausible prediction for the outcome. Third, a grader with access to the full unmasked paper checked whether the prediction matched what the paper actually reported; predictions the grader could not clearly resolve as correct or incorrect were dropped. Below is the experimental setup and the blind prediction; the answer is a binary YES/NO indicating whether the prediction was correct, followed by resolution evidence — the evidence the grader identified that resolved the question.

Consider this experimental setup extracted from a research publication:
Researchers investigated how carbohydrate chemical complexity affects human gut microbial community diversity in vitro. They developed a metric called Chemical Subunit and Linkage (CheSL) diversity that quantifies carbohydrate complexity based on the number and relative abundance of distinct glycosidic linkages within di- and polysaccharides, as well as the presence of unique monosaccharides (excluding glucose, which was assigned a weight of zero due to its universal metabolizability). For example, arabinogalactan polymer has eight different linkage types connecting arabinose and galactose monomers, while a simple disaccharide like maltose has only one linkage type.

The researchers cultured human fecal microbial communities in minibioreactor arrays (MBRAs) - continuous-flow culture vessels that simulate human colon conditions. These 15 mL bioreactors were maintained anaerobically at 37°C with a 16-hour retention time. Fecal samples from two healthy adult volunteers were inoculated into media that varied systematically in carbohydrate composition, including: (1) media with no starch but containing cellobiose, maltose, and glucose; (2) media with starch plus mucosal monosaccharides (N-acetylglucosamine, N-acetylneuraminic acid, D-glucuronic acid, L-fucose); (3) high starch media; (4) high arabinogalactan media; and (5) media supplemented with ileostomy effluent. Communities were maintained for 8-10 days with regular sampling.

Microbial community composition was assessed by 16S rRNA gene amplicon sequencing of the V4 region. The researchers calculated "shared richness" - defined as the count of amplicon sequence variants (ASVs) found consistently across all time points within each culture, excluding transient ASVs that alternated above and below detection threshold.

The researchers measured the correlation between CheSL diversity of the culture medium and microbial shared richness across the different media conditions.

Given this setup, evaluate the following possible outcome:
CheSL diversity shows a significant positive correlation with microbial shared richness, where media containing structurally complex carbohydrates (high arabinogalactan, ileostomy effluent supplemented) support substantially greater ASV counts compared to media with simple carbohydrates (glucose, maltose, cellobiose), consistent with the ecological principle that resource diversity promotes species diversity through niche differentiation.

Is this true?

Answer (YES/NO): YES